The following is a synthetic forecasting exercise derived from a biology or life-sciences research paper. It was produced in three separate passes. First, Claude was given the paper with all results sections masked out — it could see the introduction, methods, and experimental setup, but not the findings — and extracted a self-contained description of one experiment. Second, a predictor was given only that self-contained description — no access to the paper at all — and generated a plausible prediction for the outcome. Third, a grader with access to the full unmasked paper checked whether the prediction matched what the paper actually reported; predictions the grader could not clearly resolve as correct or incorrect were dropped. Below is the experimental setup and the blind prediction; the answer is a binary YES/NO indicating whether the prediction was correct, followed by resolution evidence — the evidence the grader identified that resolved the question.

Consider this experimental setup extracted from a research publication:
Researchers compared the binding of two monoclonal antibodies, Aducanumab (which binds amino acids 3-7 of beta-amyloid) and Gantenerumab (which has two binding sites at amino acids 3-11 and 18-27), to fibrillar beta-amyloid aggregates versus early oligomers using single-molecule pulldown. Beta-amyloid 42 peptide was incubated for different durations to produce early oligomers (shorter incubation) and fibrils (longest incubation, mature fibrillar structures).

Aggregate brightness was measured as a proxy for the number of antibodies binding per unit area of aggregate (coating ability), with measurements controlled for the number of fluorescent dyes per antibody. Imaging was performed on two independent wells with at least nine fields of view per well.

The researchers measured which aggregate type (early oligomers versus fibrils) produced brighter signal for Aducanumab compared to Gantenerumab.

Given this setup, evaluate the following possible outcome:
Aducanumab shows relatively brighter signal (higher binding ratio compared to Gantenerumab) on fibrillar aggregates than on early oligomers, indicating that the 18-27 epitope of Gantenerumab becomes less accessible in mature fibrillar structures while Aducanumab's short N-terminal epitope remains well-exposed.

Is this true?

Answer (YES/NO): NO